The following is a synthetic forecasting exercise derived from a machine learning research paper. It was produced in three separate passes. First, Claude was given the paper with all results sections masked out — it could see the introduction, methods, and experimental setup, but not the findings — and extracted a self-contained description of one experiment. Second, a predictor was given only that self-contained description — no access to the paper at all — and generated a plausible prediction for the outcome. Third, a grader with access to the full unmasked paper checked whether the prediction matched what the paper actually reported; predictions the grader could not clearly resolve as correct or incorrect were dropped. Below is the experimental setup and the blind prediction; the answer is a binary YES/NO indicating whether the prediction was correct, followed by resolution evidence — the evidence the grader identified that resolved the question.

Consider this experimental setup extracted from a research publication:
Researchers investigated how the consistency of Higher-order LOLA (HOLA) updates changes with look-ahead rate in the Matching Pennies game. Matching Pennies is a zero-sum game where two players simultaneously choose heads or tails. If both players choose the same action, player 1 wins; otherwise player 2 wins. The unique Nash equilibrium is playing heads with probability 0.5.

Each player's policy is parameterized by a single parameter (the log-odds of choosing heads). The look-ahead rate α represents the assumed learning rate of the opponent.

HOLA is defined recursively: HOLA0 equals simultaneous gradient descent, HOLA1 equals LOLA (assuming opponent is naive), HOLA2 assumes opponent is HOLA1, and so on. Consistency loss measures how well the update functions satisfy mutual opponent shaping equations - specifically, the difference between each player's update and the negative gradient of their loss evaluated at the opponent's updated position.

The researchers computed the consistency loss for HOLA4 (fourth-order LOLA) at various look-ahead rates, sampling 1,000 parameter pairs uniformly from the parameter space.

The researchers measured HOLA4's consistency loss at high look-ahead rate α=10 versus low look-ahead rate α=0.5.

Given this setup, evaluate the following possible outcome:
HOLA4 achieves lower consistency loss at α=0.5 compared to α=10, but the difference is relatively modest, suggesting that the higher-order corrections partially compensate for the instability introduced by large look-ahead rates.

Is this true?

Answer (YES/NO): NO